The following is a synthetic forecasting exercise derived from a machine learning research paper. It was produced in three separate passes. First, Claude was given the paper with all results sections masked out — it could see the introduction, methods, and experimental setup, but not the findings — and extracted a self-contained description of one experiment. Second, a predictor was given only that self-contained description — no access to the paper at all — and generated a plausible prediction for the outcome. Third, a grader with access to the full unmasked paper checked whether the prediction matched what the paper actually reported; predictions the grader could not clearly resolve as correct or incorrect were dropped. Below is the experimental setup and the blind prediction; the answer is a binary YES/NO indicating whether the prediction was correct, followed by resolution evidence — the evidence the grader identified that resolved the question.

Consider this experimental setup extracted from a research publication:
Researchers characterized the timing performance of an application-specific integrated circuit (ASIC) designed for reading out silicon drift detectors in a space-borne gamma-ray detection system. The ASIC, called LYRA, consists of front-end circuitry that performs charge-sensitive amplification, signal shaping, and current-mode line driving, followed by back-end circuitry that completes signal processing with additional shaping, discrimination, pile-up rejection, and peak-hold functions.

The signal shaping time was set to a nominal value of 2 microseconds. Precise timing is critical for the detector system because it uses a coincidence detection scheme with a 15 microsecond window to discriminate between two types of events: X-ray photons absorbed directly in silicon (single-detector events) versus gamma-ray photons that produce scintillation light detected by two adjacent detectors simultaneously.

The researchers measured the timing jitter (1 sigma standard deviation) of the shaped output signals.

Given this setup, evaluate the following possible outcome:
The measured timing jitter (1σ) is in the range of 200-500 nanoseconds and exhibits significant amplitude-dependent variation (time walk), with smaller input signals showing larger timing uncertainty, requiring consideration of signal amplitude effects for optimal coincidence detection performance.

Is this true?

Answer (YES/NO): NO